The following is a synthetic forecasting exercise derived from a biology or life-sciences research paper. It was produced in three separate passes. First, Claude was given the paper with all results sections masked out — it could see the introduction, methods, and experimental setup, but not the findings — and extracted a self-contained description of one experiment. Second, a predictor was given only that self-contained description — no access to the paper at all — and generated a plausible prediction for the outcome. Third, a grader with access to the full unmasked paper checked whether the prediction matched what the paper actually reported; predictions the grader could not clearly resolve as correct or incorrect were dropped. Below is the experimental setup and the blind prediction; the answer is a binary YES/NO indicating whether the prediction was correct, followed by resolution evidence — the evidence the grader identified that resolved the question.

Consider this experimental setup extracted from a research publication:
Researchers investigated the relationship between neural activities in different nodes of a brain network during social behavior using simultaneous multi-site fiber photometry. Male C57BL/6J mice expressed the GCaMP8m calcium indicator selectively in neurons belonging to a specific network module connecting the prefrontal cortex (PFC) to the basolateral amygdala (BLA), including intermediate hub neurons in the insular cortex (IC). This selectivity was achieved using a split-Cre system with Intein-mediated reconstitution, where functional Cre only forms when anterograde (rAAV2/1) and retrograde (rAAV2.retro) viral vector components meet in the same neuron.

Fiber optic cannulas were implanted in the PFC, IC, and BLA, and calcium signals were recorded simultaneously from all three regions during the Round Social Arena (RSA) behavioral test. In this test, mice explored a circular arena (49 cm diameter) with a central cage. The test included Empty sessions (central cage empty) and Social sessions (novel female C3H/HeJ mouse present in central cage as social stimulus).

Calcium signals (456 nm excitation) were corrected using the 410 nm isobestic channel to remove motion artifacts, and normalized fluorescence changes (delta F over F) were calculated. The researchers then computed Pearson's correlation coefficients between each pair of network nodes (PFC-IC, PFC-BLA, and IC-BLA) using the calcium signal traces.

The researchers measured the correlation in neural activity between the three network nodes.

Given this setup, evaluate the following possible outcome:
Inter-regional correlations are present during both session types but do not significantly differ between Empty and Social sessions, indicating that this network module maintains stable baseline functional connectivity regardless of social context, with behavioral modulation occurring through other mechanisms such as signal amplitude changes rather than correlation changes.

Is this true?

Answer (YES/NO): NO